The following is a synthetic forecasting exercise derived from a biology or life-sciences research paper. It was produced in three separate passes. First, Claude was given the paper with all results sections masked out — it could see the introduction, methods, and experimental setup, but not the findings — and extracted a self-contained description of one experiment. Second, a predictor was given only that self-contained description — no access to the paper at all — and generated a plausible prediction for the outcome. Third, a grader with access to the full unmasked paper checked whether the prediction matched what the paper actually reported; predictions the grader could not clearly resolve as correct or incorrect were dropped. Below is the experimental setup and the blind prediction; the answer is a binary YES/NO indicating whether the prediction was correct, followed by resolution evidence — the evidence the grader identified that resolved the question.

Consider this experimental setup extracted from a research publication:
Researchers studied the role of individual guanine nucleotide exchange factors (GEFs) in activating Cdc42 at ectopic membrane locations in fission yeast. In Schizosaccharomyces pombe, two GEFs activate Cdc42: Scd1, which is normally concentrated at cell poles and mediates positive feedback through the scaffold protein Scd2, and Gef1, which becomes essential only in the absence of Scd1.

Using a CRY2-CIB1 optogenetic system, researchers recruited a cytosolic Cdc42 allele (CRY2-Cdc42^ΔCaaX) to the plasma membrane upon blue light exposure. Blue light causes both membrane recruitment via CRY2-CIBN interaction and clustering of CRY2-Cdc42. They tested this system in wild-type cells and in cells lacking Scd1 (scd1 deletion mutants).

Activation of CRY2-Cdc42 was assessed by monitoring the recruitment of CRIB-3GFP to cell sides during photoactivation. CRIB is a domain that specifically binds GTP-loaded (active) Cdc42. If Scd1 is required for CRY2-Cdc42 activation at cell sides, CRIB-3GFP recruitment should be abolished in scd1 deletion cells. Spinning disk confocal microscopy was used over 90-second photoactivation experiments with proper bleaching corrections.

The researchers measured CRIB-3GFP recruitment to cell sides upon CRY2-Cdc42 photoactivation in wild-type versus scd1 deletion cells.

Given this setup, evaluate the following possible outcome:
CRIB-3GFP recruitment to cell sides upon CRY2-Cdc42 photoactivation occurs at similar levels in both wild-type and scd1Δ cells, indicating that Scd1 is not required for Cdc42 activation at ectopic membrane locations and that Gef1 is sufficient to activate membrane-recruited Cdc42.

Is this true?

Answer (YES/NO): NO